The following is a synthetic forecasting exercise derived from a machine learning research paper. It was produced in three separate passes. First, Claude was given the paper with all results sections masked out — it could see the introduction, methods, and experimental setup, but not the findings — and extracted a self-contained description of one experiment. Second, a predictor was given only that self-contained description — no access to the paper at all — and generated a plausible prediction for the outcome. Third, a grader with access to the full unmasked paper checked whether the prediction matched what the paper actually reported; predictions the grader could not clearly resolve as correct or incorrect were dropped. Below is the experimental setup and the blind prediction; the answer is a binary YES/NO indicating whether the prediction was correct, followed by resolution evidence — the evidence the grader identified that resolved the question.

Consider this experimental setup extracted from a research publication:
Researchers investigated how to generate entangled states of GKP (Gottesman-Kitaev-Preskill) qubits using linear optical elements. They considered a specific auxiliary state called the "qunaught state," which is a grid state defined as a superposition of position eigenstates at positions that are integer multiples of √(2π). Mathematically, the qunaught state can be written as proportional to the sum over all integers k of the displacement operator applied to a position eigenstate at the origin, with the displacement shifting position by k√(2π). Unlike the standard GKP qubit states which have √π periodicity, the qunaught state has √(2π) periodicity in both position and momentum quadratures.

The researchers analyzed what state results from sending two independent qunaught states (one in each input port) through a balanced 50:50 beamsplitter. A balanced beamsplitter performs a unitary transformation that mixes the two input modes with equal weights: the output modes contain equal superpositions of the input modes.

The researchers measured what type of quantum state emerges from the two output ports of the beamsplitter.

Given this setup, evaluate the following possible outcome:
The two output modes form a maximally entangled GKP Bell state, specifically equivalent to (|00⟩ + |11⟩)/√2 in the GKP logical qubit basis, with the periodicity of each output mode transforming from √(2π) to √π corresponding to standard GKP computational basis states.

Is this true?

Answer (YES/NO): YES